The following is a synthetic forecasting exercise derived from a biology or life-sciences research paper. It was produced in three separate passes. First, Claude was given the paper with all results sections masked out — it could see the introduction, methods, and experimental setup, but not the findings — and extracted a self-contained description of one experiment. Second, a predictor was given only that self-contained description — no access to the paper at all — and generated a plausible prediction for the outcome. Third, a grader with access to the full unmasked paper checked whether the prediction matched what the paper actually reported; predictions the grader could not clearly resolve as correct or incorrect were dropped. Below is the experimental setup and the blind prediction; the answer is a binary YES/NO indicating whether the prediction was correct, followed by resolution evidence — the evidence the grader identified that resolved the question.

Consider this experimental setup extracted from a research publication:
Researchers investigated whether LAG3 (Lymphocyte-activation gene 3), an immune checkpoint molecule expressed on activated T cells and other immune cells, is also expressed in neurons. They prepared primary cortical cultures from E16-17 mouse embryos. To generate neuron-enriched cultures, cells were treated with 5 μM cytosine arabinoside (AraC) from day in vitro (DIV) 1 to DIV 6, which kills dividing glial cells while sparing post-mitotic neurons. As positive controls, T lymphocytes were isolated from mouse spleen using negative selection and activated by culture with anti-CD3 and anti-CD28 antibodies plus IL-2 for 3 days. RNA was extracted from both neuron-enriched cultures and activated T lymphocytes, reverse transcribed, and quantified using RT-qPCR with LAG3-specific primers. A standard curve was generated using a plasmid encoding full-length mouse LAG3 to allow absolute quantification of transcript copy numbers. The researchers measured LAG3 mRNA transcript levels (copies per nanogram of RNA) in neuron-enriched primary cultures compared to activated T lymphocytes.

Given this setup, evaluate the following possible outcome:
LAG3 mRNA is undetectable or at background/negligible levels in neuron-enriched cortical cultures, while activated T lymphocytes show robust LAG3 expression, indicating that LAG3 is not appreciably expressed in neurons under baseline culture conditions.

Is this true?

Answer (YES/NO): YES